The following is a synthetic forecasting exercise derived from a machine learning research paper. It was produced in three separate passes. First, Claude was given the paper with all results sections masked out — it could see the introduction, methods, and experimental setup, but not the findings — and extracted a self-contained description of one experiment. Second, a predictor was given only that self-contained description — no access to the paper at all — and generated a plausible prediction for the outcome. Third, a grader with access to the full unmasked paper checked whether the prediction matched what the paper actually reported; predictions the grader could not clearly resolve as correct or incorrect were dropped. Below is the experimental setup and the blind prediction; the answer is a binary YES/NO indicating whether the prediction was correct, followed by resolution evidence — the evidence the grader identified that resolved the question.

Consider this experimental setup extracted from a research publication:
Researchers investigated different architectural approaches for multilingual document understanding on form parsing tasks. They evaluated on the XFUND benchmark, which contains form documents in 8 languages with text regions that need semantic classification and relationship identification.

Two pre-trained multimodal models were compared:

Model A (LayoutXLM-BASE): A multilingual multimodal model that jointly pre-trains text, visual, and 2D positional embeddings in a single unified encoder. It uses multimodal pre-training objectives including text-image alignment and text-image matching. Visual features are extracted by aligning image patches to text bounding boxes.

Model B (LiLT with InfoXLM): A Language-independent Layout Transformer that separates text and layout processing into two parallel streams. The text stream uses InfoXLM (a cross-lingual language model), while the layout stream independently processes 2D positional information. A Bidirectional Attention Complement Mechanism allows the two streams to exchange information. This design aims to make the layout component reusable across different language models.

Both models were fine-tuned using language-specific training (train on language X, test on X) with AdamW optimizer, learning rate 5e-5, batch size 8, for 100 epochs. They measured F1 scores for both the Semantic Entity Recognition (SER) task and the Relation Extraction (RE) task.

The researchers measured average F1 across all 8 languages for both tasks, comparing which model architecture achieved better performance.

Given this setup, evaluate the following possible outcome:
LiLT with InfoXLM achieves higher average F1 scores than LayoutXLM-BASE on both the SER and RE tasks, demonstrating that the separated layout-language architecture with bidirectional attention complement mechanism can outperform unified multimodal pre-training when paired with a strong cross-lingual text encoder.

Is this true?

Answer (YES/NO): YES